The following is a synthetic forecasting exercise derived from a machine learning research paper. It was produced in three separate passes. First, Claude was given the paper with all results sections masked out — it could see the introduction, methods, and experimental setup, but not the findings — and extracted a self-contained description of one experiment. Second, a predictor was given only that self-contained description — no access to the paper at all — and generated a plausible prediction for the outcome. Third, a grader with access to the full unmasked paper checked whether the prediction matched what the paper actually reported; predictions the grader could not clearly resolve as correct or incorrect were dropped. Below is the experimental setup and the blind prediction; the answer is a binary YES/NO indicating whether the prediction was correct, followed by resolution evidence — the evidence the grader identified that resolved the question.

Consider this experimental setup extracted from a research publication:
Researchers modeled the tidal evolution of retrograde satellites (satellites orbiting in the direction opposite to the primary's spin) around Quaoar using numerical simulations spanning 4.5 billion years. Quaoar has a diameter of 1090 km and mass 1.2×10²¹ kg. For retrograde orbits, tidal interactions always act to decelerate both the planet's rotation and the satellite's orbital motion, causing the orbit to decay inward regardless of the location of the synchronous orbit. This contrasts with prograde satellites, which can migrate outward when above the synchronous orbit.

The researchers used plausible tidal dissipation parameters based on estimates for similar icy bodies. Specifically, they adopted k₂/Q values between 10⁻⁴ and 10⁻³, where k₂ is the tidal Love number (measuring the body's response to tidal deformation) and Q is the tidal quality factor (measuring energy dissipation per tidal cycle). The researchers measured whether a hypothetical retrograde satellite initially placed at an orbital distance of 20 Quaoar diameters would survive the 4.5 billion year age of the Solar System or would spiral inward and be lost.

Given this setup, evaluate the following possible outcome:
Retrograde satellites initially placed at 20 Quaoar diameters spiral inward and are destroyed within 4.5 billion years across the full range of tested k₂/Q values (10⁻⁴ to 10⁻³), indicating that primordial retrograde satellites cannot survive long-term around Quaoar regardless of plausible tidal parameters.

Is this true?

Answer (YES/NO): YES